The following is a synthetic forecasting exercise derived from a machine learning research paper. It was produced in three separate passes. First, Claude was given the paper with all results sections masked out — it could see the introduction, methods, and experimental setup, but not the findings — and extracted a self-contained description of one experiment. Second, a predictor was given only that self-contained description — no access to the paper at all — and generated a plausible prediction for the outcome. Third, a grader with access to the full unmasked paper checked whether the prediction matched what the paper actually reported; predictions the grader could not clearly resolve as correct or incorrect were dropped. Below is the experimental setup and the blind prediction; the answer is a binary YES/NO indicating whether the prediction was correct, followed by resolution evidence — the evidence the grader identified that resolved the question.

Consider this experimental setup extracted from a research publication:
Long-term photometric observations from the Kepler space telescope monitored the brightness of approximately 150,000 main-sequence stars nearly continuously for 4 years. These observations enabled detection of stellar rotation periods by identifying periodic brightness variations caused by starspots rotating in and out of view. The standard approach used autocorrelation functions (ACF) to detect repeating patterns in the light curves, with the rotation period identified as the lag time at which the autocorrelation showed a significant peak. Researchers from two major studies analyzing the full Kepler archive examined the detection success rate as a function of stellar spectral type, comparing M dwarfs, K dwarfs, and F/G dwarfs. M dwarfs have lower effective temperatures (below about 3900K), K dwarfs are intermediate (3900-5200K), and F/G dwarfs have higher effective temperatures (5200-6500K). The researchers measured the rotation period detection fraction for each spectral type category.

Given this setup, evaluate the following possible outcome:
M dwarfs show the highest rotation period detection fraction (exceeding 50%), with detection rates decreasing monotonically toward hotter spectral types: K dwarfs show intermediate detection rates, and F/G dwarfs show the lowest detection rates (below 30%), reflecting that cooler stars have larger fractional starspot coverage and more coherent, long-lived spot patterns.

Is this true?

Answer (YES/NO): YES